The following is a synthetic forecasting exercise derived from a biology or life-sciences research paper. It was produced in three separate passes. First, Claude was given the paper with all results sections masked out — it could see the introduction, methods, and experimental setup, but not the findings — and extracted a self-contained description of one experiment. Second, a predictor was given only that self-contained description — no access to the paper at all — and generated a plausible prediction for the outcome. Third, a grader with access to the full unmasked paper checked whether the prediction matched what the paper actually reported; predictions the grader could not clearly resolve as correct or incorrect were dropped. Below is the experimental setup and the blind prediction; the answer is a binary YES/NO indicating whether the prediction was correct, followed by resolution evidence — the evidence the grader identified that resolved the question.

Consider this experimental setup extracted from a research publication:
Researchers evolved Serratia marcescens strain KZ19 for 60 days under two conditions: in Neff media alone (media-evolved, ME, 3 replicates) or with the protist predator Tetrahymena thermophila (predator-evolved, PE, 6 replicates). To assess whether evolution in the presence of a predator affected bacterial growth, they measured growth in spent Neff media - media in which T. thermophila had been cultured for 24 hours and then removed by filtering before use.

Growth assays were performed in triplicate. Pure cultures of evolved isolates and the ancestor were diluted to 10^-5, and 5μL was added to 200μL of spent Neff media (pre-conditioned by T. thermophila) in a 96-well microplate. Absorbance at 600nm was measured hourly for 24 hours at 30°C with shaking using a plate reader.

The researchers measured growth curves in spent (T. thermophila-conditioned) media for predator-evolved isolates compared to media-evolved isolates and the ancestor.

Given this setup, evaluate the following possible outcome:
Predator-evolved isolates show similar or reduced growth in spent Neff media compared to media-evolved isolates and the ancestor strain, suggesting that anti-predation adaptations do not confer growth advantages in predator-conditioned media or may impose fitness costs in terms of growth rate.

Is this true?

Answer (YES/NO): YES